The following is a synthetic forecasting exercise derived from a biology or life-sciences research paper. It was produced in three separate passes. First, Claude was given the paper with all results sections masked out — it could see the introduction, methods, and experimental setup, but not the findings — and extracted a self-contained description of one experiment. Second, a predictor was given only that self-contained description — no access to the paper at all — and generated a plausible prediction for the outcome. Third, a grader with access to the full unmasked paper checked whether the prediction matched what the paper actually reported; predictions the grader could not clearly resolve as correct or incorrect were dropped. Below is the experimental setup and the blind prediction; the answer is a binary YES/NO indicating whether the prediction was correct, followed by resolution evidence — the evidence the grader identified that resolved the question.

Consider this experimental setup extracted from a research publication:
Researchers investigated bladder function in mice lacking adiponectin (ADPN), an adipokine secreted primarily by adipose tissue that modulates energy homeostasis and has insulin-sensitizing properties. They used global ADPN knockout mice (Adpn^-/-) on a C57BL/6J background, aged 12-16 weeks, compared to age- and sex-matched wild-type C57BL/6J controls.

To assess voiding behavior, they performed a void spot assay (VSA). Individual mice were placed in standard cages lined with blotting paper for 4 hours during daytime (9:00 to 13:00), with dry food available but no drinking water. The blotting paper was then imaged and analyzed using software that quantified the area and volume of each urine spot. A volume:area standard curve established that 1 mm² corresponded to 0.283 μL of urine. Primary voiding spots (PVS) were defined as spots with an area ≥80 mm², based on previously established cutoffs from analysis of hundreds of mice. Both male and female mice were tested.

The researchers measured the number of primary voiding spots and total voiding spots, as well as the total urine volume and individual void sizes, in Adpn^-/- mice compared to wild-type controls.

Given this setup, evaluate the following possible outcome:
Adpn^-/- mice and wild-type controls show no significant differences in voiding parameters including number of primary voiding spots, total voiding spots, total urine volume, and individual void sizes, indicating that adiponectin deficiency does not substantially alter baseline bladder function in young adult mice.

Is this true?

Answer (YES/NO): NO